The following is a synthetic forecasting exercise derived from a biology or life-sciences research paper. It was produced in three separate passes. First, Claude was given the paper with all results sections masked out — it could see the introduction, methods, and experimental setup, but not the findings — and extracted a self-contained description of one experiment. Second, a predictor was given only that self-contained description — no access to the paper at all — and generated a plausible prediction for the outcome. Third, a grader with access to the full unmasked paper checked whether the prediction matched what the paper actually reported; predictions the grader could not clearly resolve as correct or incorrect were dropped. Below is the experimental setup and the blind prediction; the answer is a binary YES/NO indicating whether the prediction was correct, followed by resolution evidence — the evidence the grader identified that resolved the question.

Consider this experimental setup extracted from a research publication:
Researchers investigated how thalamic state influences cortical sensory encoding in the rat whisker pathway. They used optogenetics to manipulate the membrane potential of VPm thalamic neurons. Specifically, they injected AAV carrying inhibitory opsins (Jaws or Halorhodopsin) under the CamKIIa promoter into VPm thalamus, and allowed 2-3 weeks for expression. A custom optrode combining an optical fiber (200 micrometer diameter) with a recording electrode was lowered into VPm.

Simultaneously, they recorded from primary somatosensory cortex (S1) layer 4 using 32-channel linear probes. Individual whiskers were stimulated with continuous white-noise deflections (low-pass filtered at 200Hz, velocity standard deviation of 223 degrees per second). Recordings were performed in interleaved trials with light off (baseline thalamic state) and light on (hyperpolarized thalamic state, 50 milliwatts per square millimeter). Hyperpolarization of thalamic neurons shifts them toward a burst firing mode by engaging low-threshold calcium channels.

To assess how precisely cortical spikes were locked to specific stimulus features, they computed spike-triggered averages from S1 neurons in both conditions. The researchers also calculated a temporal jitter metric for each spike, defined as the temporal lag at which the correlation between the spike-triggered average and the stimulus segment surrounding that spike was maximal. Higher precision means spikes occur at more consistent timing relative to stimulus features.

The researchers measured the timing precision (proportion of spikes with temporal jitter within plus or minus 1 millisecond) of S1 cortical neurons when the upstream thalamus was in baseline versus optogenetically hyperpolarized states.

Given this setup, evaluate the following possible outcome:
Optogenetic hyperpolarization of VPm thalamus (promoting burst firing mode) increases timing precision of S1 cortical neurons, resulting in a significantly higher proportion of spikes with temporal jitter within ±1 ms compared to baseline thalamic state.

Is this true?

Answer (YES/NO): NO